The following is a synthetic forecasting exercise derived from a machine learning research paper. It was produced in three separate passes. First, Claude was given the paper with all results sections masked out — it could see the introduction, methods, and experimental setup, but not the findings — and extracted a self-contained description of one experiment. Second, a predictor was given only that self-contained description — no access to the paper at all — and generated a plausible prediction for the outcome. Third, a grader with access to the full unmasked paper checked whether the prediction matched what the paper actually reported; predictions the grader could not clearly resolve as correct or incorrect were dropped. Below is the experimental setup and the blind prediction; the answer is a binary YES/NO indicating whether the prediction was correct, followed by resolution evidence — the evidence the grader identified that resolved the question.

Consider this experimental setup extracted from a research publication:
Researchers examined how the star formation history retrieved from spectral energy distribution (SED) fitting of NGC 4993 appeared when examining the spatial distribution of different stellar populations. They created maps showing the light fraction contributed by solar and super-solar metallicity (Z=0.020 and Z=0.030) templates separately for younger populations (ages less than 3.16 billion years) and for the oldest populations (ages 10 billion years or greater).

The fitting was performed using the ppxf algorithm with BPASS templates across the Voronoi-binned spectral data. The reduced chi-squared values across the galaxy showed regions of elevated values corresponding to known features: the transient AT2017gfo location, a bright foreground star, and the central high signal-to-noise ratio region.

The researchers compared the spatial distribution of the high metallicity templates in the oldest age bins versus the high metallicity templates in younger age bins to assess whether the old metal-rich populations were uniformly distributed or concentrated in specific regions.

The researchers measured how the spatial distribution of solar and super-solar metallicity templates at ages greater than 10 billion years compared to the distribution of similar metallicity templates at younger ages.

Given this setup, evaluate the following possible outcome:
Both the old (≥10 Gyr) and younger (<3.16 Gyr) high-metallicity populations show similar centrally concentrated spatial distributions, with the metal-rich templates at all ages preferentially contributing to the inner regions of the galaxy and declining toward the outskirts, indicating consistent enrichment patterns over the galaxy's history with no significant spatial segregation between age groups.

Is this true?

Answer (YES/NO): NO